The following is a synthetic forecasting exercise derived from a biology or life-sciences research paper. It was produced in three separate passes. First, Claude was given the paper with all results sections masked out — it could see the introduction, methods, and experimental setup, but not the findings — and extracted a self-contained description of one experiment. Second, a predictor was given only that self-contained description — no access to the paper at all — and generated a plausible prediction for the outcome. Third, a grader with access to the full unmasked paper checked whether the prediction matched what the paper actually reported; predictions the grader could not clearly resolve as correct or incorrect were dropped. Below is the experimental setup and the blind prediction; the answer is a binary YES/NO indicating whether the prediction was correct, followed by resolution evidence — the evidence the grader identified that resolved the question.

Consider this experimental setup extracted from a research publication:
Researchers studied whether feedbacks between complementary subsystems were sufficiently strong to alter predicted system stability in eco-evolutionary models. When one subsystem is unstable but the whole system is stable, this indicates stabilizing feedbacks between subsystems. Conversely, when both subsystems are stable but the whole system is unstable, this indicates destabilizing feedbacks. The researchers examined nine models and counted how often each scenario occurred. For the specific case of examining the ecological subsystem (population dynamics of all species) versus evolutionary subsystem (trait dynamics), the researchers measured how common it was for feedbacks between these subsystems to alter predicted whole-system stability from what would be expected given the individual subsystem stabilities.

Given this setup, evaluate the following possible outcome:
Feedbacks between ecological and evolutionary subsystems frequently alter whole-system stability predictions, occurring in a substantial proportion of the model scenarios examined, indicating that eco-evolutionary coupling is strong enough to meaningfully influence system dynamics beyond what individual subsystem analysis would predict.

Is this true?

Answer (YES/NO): NO